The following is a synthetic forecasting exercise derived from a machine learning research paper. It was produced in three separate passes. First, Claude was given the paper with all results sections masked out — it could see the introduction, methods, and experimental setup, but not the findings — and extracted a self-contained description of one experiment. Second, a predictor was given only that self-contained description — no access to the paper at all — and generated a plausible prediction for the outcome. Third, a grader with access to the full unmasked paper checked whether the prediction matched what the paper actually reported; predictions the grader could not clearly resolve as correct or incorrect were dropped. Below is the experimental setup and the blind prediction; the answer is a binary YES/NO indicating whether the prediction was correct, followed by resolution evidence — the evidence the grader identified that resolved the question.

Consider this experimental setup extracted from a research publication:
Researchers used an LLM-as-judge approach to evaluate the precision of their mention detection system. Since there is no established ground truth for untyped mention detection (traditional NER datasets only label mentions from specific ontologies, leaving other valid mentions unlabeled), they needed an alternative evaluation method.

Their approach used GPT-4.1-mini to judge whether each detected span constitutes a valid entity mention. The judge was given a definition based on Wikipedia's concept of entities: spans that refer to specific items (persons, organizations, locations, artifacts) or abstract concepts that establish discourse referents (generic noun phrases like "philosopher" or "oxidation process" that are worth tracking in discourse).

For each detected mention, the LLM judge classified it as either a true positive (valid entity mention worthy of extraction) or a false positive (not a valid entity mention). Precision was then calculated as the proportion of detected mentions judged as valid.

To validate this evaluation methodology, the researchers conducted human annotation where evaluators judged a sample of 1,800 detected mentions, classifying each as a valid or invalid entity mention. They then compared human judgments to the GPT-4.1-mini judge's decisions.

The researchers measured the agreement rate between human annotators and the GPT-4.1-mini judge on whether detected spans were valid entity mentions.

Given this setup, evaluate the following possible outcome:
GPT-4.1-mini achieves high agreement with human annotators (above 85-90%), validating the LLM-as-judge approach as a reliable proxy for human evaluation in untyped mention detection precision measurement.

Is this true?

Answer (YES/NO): YES